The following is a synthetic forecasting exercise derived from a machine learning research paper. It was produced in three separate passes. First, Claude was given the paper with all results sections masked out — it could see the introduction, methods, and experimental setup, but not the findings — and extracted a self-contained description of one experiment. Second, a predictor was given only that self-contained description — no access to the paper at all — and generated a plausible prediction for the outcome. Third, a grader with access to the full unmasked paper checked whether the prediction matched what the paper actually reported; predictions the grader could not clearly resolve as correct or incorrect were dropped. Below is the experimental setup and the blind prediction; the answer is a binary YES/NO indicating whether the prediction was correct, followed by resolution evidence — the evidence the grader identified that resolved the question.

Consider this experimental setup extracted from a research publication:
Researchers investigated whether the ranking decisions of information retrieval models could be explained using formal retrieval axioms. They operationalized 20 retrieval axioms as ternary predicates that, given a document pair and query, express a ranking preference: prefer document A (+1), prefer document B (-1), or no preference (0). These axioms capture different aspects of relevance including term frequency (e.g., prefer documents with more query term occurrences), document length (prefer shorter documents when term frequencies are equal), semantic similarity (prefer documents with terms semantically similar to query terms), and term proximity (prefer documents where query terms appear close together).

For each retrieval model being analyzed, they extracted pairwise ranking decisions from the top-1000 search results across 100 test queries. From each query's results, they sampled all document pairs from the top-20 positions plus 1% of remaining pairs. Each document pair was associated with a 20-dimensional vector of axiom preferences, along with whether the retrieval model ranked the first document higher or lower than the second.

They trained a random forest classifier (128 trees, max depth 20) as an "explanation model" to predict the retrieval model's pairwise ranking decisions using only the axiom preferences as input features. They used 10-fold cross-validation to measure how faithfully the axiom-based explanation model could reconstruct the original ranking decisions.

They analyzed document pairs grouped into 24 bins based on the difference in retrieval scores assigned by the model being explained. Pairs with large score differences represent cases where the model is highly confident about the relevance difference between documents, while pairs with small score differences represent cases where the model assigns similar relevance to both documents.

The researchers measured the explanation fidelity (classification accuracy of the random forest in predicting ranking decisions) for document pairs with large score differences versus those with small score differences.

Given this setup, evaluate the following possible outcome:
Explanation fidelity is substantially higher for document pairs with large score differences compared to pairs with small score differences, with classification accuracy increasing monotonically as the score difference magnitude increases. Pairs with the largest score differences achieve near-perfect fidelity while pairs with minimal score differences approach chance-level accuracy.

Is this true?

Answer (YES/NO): NO